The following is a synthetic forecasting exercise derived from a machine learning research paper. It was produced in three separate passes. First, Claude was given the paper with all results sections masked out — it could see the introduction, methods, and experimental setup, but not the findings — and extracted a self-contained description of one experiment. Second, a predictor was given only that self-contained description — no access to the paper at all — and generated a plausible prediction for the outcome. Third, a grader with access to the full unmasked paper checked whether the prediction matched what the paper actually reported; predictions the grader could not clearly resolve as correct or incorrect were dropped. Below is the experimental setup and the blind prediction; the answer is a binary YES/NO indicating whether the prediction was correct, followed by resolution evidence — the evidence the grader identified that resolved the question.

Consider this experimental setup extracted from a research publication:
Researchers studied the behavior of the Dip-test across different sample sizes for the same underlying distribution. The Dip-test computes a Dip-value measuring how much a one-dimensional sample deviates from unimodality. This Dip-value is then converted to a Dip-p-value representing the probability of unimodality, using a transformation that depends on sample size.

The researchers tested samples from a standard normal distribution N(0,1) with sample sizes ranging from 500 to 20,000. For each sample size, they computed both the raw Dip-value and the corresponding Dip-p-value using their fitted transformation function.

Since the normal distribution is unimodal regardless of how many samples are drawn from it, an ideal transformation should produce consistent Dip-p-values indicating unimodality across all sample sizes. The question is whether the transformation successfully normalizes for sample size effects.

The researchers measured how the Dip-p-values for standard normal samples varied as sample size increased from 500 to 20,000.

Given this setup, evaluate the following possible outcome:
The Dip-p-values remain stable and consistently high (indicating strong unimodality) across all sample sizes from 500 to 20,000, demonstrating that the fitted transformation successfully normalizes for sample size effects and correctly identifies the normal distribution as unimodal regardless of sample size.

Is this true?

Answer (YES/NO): YES